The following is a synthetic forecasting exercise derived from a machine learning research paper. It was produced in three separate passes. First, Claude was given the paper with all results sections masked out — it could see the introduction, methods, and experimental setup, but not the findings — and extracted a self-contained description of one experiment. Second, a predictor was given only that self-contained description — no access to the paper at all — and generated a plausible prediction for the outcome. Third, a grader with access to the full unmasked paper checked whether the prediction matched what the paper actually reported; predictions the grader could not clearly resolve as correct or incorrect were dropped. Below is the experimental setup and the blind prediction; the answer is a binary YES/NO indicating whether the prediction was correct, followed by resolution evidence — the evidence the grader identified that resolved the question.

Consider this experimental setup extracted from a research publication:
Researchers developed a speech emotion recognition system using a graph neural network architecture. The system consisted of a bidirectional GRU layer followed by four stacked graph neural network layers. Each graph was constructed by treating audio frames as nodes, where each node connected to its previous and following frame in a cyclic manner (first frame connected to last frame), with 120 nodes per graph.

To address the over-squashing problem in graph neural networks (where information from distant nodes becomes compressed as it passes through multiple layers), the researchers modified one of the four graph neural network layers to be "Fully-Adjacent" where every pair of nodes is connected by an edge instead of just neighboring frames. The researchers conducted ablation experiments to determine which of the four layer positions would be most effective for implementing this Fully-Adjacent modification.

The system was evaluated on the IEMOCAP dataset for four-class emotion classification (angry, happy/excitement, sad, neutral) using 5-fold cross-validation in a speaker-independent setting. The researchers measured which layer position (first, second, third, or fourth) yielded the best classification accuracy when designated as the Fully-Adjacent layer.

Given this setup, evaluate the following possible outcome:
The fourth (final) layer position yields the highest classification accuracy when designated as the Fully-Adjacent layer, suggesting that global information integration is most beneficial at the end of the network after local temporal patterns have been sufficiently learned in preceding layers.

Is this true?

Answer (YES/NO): NO